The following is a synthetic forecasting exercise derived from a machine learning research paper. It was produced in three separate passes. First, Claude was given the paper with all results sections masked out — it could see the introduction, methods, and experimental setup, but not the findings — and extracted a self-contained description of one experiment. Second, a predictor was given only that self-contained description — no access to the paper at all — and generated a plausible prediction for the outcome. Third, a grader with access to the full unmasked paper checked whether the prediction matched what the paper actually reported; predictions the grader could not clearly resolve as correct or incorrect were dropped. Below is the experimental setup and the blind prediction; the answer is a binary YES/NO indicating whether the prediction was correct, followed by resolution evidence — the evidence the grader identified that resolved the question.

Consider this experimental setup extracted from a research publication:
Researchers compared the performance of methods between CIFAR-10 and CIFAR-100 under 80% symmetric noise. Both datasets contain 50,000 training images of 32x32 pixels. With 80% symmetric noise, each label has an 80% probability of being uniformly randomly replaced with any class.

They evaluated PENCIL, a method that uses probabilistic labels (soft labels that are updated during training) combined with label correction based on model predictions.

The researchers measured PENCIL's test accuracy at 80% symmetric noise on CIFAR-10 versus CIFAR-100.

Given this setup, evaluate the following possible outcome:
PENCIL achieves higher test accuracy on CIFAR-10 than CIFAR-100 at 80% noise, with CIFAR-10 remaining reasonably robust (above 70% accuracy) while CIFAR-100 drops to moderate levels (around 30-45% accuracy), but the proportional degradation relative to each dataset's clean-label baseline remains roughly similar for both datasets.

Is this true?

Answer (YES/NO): NO